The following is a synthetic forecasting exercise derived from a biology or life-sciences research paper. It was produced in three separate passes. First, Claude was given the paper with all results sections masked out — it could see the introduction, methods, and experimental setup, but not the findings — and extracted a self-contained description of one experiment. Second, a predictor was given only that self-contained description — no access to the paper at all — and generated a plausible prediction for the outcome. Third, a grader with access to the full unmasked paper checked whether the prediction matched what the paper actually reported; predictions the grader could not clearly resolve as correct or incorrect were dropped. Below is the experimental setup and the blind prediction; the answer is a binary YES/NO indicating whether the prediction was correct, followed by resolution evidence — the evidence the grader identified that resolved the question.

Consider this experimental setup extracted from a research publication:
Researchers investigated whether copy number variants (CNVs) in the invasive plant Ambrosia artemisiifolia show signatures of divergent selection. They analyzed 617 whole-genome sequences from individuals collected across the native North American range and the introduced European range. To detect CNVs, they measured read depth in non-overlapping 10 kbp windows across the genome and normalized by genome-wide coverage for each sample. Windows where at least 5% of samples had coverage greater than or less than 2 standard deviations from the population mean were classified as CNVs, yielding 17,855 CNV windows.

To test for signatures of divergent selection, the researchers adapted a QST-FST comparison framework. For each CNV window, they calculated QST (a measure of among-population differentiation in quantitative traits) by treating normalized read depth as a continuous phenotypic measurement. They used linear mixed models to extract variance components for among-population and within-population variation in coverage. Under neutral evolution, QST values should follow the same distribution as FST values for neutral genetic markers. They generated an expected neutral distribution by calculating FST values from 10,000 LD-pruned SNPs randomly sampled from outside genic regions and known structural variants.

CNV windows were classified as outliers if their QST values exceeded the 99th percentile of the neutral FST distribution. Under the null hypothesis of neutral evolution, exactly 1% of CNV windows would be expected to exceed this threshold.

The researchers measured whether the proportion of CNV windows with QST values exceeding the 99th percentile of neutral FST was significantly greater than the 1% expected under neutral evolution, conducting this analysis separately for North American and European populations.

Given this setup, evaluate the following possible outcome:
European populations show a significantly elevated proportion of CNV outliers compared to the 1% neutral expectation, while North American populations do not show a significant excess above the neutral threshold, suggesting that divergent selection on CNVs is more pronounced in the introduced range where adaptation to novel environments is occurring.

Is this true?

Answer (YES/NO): NO